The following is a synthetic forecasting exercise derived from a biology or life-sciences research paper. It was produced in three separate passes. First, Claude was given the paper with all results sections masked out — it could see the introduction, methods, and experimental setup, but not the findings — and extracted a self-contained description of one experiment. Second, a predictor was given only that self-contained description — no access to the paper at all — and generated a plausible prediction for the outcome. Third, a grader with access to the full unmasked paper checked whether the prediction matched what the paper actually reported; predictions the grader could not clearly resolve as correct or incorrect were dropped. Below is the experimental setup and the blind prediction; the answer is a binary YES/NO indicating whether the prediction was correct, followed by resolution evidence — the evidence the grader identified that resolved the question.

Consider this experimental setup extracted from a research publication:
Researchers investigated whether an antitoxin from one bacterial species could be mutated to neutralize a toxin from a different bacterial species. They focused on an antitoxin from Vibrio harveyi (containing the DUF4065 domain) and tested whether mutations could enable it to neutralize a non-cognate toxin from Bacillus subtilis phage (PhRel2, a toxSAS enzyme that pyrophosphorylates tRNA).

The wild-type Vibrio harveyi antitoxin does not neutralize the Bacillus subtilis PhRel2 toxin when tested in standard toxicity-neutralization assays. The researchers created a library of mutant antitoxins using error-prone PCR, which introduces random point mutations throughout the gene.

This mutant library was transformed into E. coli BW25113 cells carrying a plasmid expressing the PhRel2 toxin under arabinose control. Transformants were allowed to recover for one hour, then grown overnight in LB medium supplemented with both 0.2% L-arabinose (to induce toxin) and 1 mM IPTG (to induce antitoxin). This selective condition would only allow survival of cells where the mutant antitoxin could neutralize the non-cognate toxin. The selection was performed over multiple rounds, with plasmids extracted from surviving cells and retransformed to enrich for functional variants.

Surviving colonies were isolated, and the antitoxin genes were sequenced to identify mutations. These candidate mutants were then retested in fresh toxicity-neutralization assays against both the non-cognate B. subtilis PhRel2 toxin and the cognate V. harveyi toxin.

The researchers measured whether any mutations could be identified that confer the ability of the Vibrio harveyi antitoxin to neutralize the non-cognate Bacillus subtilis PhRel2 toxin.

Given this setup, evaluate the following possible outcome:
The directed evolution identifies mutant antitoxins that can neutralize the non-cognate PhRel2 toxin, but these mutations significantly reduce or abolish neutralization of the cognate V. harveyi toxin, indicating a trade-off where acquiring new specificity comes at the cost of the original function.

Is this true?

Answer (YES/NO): NO